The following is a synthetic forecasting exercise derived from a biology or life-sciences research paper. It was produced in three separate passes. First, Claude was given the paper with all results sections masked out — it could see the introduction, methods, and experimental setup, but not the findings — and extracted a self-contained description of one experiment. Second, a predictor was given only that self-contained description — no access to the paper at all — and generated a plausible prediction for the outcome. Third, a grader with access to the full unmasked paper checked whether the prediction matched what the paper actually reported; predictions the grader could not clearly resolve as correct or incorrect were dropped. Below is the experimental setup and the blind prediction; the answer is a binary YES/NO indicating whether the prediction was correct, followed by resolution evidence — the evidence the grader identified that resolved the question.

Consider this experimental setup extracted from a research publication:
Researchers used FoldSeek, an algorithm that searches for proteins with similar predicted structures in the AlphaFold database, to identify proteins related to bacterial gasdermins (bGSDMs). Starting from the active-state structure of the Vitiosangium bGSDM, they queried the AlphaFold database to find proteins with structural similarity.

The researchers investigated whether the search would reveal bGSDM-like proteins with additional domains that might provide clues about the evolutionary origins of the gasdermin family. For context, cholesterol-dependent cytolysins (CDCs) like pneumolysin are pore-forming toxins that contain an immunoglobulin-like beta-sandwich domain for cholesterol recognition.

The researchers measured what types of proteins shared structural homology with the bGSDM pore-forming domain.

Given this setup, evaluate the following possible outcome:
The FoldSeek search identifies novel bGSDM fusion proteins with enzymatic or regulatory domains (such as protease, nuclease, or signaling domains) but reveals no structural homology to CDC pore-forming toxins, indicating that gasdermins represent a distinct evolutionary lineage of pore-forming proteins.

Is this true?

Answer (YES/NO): NO